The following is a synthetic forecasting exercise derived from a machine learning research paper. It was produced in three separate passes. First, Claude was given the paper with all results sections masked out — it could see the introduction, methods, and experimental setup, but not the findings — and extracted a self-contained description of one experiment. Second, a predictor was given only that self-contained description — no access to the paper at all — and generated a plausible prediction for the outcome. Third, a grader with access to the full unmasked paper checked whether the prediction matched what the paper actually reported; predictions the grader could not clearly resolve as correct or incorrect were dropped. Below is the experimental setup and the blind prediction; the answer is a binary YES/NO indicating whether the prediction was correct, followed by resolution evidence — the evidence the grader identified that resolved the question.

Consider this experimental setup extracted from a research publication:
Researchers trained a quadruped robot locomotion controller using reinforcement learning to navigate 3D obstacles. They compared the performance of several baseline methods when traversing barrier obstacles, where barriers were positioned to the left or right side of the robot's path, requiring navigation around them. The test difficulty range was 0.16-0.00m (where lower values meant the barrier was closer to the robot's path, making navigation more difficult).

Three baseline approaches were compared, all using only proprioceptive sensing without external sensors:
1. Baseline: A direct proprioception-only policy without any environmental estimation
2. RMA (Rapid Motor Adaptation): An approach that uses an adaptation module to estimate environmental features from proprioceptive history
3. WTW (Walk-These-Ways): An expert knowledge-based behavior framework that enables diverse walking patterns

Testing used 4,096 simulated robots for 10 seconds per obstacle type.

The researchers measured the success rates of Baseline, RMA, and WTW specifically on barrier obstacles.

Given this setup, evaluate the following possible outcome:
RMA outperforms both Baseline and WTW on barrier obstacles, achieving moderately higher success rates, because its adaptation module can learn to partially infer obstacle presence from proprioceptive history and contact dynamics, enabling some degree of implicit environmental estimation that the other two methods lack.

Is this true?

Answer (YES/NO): NO